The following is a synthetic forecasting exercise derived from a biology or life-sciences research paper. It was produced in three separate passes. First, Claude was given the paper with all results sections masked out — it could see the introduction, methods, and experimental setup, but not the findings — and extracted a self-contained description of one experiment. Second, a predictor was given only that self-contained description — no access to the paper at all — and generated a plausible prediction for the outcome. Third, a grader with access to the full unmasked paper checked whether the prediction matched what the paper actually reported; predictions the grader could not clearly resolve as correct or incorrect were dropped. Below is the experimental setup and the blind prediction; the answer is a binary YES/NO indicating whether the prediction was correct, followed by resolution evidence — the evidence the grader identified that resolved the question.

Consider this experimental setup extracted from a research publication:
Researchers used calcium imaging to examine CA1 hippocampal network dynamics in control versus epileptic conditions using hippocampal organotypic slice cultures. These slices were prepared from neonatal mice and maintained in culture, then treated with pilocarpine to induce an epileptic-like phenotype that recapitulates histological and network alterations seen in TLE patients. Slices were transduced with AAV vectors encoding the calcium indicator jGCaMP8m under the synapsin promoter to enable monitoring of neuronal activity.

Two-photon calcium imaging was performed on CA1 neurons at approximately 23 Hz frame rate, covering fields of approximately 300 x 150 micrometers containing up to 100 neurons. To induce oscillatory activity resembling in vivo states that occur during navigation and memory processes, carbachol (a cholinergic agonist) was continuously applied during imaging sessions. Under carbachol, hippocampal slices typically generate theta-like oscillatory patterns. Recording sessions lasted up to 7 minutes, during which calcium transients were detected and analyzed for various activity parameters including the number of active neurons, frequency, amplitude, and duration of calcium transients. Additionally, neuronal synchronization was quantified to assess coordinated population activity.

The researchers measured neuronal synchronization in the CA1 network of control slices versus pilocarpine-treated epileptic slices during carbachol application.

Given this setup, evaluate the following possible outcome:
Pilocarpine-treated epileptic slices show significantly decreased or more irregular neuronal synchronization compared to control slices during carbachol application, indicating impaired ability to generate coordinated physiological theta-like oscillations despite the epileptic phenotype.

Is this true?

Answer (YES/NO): NO